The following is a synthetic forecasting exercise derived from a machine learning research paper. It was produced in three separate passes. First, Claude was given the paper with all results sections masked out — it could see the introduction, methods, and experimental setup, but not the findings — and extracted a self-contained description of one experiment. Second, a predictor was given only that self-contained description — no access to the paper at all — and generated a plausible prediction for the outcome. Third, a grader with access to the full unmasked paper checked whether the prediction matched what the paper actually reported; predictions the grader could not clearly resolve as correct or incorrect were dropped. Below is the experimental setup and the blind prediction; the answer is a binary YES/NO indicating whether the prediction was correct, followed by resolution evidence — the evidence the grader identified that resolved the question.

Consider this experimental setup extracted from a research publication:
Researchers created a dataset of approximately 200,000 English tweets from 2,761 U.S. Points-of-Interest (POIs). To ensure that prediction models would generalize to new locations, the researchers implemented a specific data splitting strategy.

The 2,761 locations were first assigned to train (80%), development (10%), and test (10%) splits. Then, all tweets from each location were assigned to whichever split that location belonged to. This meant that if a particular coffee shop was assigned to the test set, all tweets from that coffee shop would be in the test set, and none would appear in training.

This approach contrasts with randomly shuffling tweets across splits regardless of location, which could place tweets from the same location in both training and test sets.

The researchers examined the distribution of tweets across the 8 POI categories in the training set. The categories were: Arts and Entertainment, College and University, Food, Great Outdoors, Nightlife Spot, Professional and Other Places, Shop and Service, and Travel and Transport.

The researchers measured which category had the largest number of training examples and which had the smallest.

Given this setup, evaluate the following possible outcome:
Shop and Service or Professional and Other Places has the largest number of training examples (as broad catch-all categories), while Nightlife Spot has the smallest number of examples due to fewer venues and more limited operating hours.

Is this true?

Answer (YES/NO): NO